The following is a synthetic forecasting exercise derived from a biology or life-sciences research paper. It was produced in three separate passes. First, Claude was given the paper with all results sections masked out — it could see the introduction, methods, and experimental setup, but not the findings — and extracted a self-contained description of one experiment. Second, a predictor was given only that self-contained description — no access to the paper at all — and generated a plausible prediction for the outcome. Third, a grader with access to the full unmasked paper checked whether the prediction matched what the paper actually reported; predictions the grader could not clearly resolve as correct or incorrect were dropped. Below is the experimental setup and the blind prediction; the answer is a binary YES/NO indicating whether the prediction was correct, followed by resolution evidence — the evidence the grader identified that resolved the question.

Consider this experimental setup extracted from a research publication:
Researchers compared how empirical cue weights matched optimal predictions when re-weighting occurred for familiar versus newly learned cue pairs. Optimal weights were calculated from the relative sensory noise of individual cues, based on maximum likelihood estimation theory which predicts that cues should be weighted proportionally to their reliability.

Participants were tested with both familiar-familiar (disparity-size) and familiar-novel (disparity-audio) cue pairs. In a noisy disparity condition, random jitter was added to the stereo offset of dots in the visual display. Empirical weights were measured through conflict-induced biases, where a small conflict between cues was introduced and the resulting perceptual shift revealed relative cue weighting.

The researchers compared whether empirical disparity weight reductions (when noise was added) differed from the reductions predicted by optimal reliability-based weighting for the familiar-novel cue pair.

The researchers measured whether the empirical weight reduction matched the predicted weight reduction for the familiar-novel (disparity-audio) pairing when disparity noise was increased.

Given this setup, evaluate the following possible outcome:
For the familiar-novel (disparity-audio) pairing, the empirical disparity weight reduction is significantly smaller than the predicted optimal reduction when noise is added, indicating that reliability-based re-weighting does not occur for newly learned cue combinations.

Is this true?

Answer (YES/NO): NO